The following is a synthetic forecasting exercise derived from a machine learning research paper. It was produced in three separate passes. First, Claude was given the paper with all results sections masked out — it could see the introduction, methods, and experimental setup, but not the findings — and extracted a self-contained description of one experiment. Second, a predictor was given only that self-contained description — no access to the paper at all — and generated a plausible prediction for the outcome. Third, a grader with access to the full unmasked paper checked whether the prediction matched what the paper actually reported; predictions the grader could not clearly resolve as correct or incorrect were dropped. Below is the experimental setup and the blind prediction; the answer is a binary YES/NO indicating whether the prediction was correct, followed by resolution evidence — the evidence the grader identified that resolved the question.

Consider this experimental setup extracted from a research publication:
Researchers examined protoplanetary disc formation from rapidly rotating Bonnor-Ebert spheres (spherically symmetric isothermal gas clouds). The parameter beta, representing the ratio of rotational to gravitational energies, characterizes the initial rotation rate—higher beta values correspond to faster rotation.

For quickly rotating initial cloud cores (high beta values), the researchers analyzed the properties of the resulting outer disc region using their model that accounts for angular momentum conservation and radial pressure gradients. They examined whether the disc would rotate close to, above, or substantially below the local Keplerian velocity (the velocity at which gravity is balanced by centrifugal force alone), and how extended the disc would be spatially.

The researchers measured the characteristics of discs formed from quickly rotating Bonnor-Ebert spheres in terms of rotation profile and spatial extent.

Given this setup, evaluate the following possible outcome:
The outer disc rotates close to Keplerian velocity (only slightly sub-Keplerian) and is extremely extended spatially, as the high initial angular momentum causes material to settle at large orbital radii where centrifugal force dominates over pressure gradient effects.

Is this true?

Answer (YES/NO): NO